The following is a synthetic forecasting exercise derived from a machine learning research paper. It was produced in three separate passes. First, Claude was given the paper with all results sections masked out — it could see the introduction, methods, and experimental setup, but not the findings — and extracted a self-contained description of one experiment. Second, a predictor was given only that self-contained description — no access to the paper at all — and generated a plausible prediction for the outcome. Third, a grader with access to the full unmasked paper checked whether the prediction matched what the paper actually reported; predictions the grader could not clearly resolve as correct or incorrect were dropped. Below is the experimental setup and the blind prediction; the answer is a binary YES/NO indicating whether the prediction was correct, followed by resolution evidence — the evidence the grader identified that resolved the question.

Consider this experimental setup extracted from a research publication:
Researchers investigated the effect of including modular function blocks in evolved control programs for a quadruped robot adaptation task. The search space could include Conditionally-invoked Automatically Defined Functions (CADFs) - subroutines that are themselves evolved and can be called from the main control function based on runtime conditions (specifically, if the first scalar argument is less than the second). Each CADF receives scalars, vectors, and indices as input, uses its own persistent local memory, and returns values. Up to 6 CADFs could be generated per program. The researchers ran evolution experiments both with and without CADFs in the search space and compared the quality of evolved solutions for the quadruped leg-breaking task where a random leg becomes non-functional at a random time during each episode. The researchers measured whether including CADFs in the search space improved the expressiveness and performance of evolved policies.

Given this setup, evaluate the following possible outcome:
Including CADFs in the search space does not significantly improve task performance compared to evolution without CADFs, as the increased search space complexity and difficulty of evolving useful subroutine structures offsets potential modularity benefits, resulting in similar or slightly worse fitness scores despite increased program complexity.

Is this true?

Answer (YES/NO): NO